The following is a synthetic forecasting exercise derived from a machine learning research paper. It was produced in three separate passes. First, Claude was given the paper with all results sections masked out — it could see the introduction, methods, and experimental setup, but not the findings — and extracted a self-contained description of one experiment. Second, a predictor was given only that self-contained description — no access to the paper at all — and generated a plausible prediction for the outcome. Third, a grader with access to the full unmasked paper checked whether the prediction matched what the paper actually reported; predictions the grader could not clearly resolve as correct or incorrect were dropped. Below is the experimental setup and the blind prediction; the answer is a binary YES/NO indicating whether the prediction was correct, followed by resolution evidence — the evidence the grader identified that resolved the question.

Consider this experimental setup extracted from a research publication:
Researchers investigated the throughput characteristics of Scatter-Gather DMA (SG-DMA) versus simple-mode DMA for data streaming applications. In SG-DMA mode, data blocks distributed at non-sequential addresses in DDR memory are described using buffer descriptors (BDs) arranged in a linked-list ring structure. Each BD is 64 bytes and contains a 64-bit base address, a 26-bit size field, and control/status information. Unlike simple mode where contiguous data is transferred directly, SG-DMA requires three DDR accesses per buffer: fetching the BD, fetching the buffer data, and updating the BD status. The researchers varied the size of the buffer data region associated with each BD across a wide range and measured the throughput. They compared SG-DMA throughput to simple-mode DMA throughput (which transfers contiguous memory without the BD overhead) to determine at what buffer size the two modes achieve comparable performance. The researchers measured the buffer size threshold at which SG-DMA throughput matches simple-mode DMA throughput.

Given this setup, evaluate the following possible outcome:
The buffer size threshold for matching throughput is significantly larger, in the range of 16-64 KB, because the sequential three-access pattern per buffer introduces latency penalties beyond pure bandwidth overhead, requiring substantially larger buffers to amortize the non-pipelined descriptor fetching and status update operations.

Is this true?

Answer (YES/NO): NO